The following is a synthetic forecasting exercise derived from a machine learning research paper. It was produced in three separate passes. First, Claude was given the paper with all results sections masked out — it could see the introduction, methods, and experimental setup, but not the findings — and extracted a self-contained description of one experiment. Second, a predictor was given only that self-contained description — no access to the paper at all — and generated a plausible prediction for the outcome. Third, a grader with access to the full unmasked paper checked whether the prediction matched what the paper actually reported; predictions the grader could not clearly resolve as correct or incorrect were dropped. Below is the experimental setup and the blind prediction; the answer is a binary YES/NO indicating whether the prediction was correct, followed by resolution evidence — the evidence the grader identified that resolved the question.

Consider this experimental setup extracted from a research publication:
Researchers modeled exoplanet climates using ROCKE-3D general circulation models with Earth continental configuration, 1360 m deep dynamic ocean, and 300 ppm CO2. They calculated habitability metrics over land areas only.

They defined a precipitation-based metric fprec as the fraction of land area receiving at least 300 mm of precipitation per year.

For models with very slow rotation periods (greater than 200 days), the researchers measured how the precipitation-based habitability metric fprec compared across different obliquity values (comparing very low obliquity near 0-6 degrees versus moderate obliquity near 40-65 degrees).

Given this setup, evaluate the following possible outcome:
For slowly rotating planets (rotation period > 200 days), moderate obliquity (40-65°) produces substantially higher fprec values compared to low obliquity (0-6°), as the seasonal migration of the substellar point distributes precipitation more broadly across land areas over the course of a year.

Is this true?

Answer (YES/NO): YES